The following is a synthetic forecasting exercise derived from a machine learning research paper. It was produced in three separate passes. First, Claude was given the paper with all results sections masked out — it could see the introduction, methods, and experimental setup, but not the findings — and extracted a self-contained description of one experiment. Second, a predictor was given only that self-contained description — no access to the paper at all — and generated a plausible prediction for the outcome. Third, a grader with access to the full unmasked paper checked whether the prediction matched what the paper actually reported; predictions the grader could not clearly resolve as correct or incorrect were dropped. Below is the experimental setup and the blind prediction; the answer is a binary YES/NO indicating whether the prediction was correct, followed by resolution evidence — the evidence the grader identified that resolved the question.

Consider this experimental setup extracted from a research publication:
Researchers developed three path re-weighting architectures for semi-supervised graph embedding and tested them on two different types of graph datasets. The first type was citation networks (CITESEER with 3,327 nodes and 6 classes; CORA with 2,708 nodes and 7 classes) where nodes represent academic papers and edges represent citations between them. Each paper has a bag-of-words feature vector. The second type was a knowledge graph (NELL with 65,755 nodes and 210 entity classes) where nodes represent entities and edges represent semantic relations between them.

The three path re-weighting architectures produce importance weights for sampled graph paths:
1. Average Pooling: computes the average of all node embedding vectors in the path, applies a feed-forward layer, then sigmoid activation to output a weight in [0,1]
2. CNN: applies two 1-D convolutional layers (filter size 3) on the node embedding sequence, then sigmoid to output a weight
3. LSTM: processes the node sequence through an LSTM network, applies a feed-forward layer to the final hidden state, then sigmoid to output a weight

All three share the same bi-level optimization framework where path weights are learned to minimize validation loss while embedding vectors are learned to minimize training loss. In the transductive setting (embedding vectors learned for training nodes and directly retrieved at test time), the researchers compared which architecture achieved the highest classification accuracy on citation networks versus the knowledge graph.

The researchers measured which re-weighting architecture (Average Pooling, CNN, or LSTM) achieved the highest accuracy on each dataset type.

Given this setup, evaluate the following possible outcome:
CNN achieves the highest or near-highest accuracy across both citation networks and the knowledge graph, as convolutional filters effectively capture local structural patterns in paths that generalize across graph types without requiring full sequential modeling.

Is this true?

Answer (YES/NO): NO